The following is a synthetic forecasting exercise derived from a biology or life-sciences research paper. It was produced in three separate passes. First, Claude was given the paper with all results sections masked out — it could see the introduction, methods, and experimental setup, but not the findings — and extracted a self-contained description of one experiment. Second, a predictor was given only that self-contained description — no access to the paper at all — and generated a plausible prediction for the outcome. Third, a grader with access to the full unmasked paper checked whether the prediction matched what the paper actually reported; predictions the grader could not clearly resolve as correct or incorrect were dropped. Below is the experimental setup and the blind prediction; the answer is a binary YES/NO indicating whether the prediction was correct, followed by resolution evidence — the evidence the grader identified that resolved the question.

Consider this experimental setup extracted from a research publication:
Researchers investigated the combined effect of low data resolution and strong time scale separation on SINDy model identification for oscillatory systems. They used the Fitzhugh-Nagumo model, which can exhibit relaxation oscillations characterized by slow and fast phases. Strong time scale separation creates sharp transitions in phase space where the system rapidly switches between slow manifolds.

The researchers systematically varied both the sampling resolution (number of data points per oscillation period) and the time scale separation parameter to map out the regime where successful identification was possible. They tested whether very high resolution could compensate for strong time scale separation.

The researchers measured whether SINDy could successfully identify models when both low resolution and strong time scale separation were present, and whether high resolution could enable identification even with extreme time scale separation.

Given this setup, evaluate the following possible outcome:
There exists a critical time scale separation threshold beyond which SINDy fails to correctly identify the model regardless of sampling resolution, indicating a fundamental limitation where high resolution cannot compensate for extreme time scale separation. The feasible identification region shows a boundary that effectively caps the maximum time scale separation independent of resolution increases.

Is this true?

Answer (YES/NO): YES